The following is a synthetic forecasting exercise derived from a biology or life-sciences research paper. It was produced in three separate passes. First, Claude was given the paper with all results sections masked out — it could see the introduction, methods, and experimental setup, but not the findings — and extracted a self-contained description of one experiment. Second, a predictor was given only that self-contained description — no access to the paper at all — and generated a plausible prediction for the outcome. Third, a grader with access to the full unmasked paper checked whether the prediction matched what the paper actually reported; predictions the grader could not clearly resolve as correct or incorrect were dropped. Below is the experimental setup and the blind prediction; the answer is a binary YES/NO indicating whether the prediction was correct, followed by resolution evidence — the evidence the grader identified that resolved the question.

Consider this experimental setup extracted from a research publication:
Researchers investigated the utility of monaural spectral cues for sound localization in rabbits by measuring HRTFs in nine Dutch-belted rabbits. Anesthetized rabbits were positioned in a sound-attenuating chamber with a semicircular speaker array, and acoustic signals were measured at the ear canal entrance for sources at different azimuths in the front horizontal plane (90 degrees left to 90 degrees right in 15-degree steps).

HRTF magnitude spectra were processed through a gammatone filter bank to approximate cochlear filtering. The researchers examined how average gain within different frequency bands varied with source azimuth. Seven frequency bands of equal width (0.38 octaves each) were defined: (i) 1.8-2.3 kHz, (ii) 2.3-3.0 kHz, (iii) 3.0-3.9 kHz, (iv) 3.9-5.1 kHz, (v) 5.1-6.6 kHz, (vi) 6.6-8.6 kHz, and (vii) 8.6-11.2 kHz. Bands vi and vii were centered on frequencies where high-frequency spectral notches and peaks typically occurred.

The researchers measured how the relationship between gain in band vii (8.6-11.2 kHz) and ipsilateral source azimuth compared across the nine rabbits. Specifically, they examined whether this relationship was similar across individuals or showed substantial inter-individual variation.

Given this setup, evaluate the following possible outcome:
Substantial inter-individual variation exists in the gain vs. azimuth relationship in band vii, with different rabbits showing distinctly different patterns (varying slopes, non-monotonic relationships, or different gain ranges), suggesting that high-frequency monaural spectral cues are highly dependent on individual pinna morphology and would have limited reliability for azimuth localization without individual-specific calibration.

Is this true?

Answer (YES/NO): NO